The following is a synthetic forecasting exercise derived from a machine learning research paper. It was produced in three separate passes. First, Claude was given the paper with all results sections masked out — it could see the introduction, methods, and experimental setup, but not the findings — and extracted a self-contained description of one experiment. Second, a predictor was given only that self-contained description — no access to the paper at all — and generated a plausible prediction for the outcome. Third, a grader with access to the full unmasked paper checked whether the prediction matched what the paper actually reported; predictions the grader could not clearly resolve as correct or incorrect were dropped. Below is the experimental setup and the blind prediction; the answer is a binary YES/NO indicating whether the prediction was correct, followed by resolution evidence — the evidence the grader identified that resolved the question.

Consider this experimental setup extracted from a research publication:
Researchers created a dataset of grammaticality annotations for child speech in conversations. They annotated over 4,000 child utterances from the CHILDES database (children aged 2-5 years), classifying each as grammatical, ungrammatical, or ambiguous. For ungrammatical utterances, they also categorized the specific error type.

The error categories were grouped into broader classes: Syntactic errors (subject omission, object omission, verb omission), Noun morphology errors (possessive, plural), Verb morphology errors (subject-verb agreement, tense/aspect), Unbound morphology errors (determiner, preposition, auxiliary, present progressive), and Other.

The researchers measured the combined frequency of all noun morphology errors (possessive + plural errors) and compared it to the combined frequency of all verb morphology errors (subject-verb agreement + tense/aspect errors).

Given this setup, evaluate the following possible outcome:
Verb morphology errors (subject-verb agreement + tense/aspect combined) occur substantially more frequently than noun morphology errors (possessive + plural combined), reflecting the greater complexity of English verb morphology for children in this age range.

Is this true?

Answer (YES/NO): YES